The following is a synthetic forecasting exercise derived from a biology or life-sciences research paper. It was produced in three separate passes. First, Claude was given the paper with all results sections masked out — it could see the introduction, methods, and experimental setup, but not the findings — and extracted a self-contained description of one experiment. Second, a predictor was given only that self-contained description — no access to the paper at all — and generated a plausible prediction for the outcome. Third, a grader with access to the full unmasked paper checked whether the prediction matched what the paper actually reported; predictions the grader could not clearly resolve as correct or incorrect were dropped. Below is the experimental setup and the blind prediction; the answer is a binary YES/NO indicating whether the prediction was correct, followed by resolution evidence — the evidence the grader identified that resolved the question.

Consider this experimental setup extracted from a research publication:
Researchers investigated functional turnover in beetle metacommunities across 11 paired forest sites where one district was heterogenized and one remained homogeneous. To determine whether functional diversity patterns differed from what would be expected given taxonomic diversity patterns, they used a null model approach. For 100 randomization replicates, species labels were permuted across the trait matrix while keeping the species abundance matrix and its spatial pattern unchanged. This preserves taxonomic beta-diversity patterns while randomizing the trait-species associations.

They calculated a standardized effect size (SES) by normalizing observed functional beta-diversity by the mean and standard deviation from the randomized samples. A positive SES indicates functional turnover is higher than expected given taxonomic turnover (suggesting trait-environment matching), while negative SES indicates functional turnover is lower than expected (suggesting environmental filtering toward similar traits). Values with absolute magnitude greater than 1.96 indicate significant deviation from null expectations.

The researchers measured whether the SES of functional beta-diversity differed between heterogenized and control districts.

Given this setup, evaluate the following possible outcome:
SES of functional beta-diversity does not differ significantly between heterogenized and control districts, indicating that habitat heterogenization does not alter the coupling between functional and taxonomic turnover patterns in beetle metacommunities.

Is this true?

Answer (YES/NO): NO